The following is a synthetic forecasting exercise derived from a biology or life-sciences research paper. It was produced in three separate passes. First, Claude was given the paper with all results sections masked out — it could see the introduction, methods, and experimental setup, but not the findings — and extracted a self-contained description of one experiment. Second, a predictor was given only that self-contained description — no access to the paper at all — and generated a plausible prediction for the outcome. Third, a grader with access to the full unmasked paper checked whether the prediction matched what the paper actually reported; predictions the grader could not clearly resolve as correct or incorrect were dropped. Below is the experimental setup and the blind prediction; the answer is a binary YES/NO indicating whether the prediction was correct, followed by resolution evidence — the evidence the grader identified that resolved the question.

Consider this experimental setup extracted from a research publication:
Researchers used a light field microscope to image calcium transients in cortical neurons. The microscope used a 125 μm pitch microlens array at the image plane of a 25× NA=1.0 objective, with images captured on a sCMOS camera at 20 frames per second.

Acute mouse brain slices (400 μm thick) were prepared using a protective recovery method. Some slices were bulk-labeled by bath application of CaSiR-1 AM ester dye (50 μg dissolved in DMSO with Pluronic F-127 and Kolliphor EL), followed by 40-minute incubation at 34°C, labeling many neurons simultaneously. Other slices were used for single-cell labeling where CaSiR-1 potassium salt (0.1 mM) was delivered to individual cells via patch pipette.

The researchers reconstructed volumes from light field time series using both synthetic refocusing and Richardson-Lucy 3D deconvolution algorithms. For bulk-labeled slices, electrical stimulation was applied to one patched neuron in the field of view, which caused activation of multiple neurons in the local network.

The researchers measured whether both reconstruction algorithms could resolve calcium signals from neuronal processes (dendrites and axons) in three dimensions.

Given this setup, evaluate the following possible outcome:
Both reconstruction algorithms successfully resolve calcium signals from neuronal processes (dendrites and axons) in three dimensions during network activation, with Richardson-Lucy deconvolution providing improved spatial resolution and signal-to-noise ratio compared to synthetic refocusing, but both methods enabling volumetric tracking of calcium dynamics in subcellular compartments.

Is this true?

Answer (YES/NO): NO